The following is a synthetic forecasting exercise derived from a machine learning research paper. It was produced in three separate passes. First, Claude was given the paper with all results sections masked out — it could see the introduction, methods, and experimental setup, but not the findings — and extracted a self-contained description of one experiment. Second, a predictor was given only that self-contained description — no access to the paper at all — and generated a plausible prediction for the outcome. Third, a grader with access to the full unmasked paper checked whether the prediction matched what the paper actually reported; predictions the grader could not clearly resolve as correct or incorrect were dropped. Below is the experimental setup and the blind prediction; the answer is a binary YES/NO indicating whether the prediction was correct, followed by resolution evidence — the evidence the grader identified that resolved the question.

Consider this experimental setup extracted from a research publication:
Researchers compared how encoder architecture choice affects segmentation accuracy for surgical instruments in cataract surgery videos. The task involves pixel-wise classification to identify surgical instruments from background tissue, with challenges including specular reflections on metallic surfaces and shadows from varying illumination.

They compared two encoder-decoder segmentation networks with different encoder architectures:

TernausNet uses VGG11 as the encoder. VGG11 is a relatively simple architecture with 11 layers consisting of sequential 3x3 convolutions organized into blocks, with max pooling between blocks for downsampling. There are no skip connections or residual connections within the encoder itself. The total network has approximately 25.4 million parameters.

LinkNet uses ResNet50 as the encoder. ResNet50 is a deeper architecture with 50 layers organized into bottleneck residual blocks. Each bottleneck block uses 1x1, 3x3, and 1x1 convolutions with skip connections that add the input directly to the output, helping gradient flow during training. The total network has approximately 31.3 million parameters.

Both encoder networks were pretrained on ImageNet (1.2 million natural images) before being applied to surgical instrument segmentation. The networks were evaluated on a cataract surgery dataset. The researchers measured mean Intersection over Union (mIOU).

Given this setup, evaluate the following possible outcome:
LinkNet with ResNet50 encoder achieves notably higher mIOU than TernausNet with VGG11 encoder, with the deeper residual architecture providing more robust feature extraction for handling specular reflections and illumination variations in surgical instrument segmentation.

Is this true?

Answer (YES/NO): NO